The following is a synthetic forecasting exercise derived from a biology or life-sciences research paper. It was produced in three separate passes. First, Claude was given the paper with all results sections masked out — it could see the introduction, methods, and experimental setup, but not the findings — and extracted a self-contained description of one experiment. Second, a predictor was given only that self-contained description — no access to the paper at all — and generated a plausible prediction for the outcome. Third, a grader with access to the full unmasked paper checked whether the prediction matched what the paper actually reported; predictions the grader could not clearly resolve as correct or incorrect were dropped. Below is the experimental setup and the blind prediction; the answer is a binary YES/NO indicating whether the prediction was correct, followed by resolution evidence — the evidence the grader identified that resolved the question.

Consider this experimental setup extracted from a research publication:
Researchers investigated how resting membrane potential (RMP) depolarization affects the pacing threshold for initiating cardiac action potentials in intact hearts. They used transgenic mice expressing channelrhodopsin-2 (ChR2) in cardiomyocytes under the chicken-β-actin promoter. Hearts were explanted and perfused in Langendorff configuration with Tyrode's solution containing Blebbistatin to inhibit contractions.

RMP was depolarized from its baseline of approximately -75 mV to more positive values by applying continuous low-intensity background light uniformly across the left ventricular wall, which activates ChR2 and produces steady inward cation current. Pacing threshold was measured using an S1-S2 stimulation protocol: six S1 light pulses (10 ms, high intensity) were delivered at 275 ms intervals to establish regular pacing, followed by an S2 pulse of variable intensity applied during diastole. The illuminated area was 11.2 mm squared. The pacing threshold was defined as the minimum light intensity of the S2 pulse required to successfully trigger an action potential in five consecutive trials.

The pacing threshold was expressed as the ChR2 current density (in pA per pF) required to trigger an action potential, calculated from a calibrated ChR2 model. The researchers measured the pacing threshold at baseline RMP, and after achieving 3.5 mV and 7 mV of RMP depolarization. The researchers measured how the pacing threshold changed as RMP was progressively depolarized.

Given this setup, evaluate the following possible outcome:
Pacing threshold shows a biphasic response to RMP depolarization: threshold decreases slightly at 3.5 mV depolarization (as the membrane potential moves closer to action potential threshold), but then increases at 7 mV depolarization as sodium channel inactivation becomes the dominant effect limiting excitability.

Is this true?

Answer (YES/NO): NO